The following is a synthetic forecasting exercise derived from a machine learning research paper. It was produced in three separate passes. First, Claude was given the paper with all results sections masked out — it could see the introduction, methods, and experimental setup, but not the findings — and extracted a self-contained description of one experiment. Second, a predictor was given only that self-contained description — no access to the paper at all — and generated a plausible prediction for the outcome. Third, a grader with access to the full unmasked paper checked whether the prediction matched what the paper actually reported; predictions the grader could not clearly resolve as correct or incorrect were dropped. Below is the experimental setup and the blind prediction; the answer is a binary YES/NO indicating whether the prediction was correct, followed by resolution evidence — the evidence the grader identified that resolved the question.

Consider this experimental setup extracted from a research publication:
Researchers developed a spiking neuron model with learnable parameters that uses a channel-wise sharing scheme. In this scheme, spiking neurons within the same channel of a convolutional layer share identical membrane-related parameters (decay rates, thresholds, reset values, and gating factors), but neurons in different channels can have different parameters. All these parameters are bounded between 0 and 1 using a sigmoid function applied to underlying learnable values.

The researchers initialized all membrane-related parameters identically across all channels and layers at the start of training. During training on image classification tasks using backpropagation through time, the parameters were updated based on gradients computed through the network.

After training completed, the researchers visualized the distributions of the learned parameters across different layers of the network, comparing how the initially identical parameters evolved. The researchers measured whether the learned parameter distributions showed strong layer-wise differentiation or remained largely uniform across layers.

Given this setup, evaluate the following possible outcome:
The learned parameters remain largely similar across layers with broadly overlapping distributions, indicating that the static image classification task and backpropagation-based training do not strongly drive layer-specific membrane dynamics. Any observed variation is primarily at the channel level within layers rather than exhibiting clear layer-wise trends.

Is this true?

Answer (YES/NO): NO